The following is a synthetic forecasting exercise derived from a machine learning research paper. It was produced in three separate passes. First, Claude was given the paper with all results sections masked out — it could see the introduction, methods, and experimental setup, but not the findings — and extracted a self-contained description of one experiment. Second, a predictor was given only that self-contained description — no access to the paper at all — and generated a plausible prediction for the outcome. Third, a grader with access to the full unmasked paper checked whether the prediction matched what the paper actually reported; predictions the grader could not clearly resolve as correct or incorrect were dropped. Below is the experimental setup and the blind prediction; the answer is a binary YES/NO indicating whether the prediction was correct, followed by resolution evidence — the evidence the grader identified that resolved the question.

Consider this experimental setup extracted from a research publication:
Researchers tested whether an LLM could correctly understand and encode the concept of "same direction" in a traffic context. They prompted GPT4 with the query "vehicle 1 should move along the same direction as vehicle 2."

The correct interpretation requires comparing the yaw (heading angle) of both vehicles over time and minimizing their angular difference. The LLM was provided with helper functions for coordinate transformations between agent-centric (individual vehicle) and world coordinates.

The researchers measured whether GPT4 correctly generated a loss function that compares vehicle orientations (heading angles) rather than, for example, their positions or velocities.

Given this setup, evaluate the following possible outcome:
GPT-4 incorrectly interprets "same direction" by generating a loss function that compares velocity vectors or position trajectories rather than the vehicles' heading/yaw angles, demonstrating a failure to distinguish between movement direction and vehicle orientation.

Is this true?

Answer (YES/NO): NO